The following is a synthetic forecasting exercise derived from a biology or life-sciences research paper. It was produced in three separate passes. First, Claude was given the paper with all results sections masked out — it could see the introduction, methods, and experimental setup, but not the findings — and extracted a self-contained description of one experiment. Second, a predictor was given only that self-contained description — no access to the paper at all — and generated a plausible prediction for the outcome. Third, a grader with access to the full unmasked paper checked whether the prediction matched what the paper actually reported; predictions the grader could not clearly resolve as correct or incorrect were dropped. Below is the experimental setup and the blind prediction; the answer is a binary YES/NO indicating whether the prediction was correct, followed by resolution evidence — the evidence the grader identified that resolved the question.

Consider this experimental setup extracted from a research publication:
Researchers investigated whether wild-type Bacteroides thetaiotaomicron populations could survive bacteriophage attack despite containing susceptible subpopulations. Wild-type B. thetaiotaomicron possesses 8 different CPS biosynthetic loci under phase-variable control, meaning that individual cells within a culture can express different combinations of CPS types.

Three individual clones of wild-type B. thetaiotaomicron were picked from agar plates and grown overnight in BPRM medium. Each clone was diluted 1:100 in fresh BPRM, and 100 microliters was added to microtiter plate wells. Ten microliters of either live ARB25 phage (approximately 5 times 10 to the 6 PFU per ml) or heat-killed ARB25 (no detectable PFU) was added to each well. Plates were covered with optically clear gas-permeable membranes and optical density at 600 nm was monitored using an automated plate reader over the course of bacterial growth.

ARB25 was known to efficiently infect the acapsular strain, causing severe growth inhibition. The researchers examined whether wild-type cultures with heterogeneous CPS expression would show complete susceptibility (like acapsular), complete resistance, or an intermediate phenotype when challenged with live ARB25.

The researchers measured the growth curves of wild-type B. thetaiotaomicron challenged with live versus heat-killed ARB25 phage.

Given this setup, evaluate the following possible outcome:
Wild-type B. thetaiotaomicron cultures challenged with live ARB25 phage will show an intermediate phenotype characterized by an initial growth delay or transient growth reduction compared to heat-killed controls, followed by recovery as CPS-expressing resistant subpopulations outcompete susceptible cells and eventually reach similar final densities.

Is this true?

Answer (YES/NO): YES